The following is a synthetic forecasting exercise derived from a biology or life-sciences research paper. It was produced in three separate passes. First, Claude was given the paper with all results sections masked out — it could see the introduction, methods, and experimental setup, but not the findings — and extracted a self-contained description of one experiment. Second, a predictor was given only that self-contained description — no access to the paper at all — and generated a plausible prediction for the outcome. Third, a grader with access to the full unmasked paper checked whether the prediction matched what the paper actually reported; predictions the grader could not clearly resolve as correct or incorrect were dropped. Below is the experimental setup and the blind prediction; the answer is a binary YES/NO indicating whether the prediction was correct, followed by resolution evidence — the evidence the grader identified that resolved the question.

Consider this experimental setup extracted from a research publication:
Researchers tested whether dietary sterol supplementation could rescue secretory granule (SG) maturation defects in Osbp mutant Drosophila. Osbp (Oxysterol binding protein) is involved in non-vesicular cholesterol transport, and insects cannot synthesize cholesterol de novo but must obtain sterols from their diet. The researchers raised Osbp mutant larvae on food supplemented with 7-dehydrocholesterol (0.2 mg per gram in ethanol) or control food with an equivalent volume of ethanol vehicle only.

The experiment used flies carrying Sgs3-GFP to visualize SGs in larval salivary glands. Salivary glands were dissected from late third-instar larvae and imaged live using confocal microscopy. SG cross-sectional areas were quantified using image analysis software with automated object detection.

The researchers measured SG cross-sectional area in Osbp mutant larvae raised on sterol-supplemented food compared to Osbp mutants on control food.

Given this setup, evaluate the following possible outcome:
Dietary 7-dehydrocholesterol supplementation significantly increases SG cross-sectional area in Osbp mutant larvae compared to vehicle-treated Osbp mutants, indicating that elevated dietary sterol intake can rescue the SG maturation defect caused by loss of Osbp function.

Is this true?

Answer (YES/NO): YES